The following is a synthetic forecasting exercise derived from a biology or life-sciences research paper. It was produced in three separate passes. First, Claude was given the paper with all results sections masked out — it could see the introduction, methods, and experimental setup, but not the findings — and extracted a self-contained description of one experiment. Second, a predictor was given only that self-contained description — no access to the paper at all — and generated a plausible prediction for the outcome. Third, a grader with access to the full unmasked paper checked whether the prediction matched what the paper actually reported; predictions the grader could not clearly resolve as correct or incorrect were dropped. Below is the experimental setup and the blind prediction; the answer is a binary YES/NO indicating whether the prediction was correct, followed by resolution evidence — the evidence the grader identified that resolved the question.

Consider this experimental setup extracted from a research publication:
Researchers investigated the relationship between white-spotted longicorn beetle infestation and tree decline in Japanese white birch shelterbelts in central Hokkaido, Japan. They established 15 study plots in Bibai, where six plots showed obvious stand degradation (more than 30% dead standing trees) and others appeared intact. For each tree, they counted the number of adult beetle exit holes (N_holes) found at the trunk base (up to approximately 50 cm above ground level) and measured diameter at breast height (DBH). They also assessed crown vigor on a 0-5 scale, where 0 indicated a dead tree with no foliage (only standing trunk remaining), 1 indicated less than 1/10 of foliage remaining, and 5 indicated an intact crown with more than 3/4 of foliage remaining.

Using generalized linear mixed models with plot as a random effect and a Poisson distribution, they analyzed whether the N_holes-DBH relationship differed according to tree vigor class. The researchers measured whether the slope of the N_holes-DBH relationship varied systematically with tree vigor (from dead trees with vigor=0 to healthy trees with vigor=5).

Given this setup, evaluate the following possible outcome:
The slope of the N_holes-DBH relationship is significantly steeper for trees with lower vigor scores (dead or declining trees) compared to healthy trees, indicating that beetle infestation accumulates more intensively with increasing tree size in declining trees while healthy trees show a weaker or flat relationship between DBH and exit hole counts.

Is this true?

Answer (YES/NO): NO